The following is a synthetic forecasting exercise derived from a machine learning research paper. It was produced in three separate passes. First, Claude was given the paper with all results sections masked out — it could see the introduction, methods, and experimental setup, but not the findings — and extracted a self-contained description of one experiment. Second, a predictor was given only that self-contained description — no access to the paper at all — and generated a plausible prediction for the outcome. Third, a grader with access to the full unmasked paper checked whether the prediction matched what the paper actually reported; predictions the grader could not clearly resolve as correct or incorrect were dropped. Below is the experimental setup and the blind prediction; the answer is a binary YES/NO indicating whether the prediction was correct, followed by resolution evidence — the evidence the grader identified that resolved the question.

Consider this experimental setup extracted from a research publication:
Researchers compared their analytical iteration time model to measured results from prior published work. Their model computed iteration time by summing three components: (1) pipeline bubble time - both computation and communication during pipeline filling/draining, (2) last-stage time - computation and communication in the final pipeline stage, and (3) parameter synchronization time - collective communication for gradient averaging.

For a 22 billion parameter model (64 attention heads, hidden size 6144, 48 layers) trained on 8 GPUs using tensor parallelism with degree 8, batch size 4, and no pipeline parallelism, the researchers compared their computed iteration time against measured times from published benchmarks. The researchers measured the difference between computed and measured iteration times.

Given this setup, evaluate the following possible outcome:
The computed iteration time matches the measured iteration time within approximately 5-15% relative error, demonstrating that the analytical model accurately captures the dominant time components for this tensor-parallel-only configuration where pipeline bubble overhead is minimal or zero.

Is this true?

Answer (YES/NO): NO